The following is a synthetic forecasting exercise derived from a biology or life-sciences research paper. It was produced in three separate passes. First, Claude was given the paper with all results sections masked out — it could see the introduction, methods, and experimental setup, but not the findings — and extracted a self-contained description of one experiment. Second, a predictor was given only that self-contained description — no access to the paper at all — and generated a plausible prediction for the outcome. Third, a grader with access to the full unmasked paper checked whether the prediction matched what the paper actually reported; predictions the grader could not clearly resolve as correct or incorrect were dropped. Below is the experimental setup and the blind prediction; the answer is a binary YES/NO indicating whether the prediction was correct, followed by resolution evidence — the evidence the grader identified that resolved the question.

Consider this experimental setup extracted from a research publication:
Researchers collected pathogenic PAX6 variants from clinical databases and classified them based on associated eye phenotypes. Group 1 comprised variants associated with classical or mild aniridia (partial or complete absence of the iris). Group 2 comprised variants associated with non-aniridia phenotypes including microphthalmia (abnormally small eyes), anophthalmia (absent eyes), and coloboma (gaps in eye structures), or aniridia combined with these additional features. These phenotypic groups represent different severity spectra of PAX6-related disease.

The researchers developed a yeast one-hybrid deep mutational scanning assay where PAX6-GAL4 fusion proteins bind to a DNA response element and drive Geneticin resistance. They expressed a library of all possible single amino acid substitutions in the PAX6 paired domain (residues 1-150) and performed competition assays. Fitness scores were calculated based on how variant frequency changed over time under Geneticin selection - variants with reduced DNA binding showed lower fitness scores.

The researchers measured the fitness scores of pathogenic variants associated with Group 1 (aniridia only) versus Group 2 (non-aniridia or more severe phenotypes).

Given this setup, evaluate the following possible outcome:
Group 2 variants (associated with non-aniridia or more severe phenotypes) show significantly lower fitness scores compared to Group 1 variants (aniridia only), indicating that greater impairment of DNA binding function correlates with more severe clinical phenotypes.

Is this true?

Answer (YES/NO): NO